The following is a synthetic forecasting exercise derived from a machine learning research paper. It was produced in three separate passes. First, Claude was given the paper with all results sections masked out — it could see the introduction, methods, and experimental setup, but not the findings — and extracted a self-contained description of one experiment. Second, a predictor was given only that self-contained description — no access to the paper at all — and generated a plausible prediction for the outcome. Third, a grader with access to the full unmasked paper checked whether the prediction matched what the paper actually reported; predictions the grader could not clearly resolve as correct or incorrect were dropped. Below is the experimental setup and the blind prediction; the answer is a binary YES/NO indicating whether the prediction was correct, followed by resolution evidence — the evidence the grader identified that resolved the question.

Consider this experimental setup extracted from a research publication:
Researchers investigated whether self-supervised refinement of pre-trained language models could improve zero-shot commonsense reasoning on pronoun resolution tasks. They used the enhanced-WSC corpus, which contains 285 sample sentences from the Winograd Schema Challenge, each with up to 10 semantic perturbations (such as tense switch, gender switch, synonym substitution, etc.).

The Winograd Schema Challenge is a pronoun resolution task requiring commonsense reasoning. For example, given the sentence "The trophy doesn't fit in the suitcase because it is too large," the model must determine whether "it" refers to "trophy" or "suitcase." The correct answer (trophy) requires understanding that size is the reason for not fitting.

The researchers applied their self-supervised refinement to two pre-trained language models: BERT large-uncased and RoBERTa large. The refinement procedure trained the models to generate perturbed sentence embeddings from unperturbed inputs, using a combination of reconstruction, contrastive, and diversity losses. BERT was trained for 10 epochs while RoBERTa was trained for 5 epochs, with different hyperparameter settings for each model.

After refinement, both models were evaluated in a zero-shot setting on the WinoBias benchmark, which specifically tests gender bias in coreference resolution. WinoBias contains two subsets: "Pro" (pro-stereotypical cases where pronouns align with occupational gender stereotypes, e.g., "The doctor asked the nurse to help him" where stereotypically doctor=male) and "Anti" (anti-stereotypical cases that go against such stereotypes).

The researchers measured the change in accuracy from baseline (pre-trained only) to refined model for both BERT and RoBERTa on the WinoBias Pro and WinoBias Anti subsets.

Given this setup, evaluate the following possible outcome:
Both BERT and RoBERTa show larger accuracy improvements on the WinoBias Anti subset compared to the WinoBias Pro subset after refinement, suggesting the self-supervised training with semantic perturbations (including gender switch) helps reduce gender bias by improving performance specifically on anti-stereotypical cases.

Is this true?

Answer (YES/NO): NO